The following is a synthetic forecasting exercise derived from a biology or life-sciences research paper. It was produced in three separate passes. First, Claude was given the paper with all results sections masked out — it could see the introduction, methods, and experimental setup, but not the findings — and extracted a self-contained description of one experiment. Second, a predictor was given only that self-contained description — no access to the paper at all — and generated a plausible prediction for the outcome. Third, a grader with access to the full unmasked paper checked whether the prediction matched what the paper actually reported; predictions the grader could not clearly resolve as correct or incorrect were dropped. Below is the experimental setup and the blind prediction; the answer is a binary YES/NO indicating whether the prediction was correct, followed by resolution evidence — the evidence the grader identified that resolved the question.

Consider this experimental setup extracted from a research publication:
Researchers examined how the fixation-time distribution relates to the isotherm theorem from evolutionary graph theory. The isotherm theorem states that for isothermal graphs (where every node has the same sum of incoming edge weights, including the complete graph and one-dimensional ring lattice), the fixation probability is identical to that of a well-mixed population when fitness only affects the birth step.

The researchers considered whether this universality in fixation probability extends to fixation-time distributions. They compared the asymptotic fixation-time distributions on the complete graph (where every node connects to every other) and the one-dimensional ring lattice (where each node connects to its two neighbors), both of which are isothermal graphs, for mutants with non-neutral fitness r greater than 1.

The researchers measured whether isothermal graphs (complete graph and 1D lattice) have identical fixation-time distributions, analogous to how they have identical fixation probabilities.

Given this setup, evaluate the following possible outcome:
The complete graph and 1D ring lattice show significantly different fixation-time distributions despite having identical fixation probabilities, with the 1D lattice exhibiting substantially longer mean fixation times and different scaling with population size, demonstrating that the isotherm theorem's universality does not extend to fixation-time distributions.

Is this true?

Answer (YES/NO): YES